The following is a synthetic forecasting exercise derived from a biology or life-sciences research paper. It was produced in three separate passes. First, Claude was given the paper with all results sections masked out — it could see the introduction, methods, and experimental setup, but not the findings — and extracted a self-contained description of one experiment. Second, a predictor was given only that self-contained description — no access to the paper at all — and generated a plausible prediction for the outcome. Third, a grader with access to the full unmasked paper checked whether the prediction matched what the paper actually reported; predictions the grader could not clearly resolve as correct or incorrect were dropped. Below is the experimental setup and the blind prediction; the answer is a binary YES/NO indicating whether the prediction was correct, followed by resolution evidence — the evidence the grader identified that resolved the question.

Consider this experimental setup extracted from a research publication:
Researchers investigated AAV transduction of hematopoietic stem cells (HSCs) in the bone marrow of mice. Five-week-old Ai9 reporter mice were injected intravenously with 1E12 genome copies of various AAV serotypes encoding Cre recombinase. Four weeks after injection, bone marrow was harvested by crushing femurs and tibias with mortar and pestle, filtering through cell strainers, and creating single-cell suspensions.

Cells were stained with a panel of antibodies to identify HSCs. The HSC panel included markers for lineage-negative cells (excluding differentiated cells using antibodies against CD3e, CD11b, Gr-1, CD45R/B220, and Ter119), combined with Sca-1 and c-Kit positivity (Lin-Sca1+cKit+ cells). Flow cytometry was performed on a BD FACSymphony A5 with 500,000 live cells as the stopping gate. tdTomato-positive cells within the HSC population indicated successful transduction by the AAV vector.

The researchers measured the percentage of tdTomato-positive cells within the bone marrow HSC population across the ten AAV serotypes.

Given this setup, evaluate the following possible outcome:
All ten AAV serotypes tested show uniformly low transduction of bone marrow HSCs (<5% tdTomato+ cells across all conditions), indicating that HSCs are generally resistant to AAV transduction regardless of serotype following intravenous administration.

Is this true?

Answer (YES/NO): NO